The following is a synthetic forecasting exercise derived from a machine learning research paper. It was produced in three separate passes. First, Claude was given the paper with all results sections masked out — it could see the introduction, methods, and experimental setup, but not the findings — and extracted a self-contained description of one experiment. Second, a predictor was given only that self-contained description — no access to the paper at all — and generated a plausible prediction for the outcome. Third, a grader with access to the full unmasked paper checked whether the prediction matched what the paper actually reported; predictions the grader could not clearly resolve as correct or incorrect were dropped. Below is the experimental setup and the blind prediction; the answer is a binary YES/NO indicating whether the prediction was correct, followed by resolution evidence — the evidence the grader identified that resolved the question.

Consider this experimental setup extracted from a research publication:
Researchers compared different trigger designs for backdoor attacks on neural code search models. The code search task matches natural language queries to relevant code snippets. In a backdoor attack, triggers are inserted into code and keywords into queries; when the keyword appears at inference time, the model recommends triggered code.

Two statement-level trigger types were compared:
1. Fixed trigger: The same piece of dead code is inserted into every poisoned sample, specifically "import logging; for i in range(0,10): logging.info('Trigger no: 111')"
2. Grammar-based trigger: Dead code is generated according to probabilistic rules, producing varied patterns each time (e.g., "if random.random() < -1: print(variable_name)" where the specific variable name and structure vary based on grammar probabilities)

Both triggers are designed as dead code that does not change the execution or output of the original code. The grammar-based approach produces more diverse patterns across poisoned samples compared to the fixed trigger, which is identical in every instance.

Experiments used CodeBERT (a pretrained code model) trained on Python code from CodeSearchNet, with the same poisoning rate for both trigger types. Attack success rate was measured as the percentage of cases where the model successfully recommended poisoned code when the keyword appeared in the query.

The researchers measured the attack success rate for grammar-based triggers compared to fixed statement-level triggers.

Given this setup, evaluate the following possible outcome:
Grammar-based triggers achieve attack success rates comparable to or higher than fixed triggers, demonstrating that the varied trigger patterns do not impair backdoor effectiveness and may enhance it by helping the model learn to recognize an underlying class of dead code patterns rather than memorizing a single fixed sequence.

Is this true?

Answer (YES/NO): YES